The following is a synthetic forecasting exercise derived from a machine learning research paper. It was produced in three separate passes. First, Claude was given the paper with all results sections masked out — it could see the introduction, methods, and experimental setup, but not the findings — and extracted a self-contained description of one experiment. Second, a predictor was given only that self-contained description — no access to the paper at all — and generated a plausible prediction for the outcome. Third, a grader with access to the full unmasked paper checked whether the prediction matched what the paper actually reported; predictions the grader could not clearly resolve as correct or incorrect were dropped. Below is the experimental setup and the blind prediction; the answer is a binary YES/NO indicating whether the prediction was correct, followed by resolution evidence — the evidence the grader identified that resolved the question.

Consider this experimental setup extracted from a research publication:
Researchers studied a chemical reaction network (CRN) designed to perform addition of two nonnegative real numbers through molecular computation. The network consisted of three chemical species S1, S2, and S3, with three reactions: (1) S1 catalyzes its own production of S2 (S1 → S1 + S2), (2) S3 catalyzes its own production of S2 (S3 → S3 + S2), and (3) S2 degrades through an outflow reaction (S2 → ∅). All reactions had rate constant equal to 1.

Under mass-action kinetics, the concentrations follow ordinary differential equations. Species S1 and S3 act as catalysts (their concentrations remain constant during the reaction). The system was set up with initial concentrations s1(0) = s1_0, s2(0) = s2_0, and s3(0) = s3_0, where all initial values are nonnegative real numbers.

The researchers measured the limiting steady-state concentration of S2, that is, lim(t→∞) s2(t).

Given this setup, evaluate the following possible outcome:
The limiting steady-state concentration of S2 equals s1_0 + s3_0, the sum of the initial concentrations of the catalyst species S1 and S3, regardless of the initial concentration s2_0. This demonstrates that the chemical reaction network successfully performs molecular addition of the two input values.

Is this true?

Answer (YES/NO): YES